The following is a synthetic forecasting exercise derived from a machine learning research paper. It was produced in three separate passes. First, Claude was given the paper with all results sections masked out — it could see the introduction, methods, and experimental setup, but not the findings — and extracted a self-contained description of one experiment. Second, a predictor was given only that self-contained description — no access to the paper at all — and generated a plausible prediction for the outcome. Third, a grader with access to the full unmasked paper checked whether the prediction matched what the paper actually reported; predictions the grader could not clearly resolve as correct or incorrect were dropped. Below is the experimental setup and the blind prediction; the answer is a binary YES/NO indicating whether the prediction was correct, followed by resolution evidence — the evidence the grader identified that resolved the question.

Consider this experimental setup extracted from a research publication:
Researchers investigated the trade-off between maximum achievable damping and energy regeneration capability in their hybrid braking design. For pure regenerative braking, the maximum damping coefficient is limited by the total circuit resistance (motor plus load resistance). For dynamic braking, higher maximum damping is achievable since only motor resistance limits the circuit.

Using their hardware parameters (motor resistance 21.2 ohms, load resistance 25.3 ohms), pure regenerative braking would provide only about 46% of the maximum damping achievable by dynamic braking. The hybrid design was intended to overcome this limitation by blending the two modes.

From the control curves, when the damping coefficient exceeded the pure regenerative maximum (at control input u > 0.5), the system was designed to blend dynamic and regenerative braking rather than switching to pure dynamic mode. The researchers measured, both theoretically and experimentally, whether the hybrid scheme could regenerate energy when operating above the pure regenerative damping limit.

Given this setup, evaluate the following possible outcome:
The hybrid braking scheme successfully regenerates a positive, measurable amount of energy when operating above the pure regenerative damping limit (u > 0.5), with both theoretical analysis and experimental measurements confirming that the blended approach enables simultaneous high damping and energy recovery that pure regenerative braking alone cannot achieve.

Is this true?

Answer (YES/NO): YES